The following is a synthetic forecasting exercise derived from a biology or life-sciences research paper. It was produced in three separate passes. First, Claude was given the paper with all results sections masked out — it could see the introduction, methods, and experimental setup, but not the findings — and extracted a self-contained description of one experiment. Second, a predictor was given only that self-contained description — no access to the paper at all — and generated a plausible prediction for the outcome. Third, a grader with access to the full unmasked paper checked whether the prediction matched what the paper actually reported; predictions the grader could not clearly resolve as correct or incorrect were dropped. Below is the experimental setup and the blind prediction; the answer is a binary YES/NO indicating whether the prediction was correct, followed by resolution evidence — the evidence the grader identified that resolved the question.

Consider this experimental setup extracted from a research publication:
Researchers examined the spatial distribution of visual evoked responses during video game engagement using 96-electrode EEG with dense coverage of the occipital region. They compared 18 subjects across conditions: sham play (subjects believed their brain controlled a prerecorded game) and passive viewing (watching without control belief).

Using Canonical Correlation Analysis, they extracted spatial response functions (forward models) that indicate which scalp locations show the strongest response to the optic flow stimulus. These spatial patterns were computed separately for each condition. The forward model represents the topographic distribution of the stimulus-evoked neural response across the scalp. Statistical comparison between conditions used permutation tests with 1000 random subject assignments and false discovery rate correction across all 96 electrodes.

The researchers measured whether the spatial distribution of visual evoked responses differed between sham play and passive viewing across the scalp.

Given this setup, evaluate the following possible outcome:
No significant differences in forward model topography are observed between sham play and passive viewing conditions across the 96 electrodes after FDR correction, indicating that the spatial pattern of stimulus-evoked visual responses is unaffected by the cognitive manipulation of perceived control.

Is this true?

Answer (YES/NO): NO